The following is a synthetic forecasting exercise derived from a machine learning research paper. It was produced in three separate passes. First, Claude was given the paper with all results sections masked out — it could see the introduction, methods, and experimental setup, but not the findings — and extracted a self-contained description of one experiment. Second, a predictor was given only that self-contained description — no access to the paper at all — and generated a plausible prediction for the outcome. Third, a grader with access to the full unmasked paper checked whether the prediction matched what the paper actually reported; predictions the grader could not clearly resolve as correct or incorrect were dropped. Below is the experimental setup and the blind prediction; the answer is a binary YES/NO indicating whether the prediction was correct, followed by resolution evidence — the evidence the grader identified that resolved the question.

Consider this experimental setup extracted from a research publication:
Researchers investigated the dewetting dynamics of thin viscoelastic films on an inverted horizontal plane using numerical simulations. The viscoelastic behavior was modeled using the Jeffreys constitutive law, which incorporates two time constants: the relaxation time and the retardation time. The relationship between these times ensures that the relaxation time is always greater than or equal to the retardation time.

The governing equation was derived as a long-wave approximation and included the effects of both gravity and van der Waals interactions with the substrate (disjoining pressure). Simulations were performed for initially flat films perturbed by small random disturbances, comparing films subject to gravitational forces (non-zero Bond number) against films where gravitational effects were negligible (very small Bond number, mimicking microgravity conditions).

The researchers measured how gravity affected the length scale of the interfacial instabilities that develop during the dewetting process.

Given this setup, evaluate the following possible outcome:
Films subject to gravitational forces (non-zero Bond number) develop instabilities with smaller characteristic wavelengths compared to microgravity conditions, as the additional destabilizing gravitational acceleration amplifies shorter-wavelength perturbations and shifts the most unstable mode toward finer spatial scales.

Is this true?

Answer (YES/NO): YES